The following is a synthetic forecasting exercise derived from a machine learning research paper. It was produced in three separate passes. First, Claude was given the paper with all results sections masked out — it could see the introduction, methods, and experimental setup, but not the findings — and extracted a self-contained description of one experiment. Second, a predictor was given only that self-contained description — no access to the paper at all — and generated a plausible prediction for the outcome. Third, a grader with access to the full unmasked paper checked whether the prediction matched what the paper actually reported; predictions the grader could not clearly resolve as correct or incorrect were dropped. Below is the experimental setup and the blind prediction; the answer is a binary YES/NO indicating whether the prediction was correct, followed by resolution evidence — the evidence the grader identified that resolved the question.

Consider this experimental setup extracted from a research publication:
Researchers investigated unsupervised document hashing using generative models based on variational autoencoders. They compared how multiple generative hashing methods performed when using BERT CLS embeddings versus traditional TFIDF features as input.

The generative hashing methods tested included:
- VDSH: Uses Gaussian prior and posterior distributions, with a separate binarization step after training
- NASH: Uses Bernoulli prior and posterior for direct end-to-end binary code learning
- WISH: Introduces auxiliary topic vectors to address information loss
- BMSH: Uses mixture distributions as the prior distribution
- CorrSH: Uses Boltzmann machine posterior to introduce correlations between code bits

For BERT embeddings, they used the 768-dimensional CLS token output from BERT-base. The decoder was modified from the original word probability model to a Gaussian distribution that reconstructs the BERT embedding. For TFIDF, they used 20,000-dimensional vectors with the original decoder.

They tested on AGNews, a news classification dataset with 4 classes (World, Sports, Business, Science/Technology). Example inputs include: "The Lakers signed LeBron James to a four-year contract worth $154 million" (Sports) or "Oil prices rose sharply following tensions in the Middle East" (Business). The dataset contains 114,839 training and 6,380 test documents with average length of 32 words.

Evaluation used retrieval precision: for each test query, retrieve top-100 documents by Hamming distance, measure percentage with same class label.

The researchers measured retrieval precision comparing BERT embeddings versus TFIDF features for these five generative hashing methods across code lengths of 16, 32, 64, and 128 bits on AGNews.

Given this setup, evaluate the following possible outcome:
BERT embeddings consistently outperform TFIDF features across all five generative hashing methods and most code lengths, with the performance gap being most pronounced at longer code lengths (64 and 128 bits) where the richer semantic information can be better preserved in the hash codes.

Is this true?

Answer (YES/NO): NO